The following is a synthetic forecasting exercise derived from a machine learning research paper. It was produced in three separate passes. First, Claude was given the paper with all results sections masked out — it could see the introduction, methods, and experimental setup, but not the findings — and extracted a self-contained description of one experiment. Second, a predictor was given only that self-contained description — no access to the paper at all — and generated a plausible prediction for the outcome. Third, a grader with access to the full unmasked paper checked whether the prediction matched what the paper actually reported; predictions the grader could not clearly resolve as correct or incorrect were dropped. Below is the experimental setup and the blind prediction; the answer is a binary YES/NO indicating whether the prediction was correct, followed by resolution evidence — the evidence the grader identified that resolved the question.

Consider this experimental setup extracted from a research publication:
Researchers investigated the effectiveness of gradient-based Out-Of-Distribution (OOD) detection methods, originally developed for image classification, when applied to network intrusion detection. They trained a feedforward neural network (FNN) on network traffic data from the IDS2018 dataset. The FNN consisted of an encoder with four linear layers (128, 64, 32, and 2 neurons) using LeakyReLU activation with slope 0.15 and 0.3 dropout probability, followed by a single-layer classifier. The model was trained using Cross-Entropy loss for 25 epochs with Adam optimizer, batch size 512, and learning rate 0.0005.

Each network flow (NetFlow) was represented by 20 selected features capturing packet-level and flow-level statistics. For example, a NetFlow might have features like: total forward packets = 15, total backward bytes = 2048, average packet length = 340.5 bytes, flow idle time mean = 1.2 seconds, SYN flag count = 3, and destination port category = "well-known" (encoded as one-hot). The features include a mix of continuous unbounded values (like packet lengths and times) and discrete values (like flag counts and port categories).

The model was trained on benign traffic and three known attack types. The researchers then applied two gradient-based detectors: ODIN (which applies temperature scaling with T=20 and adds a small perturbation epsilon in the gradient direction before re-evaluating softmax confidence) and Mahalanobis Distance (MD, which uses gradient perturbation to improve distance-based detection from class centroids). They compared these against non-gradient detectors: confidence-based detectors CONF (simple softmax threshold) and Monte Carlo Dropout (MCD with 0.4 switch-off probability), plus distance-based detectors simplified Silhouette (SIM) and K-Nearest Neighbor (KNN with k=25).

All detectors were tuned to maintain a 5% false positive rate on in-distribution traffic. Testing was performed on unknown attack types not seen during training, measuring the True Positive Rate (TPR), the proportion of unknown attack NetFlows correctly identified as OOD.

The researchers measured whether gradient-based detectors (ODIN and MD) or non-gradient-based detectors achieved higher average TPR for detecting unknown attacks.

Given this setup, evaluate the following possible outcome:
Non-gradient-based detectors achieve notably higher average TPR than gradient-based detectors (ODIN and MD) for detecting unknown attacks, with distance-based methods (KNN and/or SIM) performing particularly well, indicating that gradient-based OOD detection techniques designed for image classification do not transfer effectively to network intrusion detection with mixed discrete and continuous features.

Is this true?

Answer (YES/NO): YES